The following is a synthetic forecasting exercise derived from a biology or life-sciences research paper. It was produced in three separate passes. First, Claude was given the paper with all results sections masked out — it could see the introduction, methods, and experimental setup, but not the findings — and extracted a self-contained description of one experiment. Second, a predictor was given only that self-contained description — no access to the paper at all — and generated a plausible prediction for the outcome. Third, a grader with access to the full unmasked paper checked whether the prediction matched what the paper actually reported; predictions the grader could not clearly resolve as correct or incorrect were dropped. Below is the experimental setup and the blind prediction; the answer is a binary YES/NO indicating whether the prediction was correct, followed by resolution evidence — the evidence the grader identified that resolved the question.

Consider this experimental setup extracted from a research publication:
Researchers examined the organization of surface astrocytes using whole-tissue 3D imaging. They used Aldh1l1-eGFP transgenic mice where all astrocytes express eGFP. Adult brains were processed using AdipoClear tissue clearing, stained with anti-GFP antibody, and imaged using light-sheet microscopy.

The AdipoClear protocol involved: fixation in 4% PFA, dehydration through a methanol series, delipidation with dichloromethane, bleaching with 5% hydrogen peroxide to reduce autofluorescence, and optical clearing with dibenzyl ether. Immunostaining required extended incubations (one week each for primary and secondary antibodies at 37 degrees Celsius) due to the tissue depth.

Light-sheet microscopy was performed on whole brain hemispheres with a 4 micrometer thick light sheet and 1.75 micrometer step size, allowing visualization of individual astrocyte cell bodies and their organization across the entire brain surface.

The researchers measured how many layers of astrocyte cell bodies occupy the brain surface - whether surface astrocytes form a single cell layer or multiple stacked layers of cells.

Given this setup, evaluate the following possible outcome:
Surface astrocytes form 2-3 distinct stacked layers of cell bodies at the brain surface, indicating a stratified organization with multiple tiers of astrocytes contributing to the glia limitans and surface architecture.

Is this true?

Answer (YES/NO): NO